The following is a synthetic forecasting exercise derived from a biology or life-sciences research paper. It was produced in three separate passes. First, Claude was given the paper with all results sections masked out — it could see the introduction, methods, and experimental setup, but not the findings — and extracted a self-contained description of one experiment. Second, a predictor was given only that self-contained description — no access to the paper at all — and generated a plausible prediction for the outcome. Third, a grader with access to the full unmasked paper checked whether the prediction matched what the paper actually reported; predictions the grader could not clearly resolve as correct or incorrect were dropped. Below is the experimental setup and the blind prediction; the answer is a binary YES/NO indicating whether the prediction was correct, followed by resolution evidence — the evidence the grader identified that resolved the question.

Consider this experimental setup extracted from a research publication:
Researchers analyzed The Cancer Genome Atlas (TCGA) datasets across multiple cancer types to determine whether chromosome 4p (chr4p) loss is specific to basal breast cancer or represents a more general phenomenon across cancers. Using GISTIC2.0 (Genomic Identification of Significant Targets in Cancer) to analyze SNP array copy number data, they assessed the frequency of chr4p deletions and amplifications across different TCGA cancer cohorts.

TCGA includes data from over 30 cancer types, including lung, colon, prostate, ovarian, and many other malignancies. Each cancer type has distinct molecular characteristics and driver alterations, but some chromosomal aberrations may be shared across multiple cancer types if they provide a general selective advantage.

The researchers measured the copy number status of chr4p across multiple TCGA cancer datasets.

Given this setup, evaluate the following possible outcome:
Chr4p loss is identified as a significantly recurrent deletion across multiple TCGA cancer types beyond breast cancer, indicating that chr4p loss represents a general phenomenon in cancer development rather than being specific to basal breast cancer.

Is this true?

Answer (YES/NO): NO